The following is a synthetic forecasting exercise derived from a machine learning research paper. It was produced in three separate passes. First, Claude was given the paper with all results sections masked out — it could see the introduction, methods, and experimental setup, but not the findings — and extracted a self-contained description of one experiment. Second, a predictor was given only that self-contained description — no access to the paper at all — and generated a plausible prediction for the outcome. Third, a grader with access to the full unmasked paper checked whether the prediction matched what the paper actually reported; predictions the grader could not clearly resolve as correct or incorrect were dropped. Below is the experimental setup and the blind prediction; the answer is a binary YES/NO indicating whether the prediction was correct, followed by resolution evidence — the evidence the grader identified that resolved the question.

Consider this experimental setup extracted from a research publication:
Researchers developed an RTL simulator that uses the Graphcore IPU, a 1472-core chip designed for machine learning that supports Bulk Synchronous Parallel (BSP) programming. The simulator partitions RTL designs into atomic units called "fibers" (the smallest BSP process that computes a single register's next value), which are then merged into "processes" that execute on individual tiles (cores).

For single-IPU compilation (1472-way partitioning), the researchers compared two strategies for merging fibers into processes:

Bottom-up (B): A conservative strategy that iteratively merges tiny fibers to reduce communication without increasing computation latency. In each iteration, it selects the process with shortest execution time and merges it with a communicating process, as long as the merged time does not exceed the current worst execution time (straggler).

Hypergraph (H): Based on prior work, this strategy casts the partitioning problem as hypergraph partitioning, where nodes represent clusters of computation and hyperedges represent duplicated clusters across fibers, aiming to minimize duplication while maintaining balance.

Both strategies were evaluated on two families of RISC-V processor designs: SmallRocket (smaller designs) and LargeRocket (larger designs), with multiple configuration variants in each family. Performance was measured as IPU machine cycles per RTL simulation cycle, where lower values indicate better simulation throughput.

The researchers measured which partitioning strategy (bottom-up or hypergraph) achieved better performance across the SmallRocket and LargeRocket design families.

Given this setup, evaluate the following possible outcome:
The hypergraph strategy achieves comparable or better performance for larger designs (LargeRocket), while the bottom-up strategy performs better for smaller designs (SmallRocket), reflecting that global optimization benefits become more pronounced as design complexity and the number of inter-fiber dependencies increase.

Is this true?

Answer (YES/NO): NO